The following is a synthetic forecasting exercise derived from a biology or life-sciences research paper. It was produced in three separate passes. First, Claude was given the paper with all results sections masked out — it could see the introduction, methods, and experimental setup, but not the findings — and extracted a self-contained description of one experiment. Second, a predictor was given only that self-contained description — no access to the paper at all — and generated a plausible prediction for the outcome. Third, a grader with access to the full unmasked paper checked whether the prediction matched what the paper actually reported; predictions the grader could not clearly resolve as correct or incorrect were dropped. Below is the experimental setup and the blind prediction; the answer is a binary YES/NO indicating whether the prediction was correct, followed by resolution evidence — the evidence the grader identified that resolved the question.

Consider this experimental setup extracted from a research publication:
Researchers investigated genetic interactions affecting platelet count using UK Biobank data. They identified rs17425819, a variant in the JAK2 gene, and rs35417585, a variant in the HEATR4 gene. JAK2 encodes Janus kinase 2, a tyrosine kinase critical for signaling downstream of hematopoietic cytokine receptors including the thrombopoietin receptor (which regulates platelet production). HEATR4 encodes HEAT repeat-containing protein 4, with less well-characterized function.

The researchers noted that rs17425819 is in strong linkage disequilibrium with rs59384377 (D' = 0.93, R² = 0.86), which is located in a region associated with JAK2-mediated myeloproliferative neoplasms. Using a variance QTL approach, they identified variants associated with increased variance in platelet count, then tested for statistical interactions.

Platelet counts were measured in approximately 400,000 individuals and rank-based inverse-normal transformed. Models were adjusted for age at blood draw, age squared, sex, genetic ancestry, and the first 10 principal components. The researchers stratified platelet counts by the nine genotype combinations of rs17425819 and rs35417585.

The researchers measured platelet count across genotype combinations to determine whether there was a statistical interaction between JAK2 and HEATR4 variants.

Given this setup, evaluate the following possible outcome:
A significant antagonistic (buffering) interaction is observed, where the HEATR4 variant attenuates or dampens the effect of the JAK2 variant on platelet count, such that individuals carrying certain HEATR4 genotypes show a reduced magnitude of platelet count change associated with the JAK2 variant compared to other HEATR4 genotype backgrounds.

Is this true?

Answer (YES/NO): YES